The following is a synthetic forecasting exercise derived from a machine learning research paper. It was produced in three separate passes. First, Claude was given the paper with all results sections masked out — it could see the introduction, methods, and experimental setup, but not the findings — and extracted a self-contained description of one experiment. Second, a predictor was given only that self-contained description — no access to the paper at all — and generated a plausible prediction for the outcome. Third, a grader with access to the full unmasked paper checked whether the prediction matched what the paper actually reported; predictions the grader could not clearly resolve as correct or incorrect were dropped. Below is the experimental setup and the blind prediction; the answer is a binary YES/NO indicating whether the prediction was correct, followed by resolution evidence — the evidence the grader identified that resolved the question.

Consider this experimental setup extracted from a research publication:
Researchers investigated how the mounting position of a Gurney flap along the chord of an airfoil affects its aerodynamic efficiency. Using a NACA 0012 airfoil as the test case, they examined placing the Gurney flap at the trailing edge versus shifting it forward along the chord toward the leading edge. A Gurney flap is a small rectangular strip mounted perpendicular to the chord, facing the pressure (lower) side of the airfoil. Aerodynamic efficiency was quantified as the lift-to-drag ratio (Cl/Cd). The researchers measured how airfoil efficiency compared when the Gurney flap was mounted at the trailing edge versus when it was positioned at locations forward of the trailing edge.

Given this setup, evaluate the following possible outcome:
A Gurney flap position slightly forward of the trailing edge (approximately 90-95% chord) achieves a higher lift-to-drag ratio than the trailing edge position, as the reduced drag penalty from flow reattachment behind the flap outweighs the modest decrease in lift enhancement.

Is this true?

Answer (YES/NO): NO